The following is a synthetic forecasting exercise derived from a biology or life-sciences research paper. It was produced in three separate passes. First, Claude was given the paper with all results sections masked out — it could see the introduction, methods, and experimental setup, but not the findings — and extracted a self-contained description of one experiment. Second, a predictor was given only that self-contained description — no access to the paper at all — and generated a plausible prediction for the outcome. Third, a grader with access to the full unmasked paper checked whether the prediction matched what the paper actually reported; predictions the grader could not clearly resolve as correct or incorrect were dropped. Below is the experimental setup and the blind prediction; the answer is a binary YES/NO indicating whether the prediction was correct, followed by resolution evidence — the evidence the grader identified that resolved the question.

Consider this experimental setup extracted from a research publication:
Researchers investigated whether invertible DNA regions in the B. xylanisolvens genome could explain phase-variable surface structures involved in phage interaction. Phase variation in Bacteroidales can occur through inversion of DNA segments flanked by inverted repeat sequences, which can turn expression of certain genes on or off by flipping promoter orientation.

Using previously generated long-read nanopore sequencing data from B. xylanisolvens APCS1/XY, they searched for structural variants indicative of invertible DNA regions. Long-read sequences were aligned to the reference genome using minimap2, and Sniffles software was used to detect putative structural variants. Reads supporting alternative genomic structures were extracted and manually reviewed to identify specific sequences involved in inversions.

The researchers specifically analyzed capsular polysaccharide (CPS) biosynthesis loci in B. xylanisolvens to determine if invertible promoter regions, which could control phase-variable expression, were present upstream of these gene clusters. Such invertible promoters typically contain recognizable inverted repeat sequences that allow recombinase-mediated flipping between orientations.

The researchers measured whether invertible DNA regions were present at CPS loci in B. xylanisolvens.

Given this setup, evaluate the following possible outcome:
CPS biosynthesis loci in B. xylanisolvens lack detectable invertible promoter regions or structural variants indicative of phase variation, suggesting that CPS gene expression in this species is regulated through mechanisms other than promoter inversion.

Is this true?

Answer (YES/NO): NO